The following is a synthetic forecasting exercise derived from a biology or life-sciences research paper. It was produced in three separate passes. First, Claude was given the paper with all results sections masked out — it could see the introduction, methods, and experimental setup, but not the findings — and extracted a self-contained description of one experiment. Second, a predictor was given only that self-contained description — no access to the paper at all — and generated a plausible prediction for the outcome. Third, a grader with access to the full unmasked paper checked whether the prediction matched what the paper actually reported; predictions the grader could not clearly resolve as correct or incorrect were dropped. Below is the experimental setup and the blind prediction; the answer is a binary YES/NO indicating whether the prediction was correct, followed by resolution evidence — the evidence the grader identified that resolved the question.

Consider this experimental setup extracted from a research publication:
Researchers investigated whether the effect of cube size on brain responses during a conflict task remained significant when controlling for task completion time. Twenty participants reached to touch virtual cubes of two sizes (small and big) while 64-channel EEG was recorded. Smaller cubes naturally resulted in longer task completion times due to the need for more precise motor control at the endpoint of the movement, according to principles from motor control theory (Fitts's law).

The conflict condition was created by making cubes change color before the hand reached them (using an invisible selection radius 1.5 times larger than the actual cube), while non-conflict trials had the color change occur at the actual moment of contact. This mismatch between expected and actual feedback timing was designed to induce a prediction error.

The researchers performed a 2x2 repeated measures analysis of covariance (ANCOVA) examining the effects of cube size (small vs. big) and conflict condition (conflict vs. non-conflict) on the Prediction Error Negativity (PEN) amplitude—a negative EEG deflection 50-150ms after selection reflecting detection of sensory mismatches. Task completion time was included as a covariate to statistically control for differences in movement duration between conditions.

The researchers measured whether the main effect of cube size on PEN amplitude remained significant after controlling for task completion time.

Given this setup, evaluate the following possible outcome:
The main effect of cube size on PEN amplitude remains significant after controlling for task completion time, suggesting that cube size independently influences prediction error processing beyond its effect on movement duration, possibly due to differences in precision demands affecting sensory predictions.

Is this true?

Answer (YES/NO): YES